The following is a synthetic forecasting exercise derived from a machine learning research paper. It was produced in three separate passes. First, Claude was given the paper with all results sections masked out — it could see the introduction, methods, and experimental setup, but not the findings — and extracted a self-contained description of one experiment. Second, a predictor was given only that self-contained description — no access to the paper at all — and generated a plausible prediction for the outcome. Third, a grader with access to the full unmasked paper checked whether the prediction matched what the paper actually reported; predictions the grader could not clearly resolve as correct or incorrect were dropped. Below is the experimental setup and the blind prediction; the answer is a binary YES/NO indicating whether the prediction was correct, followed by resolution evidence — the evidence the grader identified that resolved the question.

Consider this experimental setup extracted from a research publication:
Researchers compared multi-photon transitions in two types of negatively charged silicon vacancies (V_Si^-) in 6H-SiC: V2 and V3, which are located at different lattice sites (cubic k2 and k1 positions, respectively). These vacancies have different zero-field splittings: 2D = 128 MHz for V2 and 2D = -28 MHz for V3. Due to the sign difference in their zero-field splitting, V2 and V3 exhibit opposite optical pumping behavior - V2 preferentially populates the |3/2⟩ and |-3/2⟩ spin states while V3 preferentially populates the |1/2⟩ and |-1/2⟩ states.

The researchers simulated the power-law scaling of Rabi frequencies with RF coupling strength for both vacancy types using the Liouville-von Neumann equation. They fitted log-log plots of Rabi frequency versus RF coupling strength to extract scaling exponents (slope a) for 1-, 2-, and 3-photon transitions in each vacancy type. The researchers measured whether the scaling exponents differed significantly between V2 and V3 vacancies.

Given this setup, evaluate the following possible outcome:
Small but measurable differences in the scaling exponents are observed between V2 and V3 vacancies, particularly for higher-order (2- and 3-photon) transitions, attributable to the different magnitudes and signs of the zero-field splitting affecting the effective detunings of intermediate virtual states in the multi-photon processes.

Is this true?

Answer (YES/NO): NO